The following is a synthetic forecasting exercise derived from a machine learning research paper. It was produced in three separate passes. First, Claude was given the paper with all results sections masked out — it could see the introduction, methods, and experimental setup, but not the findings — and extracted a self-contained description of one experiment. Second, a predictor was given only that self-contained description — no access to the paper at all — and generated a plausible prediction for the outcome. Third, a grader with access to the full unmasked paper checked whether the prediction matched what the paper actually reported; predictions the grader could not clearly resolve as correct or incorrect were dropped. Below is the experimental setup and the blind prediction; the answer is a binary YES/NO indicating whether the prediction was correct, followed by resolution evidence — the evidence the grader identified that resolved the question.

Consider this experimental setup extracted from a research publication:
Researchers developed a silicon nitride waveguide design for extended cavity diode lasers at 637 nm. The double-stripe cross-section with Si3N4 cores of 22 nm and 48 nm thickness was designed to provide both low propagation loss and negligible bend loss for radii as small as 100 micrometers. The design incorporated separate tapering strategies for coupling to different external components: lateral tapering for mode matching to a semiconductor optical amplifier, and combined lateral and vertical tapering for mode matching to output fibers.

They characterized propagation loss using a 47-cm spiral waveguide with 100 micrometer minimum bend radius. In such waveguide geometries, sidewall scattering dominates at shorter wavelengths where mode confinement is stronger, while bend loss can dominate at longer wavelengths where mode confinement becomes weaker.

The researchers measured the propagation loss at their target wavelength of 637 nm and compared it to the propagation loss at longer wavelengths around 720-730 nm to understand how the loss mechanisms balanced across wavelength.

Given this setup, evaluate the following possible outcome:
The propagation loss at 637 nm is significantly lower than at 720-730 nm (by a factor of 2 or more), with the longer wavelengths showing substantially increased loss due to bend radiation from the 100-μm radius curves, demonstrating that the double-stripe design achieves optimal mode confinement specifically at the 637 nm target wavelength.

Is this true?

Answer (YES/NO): NO